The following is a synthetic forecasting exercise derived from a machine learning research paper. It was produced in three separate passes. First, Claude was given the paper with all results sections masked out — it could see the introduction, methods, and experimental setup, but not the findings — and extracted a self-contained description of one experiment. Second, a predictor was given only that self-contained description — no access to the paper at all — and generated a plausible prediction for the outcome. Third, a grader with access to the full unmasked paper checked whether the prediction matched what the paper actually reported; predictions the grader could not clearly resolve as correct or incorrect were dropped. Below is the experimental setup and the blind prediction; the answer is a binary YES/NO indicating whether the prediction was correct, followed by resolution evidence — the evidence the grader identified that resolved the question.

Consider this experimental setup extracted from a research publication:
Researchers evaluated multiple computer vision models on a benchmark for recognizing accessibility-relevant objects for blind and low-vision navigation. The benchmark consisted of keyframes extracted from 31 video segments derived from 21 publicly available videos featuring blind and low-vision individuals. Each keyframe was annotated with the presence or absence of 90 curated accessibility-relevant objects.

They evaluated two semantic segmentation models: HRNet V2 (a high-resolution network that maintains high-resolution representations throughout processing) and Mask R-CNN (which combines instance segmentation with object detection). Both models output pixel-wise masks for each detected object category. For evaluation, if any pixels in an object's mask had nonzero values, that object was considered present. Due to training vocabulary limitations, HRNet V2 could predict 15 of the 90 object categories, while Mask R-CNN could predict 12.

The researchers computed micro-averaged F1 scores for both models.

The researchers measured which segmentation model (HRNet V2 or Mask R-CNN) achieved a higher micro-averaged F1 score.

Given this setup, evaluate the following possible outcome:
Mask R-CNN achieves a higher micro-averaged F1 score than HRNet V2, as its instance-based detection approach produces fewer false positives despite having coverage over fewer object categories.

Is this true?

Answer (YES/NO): NO